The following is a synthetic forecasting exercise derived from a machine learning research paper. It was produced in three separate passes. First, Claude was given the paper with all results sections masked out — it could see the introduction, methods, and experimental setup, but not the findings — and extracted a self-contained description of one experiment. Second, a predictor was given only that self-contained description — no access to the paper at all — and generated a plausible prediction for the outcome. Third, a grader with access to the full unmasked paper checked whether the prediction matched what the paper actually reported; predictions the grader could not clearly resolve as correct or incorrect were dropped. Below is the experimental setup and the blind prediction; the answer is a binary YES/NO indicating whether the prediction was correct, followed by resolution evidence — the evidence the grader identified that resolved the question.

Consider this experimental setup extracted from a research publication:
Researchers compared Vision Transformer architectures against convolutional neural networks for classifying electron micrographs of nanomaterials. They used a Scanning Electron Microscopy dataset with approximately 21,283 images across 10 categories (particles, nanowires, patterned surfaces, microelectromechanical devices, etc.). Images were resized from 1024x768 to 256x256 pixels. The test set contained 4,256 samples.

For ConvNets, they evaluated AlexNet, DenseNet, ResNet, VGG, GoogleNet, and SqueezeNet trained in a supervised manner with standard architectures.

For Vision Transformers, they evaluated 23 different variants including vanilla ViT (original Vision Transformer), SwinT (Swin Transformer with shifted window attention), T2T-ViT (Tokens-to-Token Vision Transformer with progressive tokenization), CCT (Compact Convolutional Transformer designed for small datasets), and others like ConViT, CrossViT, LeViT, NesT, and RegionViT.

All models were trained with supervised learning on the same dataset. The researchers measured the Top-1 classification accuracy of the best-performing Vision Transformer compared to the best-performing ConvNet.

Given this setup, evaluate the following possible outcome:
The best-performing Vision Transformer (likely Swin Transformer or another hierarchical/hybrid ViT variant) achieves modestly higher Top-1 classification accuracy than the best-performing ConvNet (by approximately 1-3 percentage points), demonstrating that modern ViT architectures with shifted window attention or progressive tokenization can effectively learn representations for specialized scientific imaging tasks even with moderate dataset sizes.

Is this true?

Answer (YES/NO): NO